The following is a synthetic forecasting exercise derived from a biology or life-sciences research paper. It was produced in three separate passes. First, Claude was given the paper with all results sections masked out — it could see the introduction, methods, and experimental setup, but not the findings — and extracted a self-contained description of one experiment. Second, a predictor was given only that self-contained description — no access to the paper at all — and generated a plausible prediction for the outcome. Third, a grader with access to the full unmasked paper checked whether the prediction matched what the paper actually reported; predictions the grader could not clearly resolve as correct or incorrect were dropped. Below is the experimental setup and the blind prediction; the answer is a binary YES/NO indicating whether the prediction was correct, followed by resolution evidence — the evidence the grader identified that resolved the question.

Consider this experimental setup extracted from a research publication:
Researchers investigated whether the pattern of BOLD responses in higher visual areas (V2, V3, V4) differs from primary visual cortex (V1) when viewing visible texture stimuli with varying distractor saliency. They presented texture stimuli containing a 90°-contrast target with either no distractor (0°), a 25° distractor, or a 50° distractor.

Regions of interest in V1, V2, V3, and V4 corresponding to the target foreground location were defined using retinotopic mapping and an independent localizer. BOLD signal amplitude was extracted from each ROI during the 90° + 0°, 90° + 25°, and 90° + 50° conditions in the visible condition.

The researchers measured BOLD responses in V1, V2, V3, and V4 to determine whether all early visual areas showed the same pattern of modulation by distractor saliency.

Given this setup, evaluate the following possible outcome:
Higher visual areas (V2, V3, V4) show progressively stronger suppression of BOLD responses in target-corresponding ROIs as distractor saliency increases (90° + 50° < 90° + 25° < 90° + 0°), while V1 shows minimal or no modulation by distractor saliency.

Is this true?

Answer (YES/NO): NO